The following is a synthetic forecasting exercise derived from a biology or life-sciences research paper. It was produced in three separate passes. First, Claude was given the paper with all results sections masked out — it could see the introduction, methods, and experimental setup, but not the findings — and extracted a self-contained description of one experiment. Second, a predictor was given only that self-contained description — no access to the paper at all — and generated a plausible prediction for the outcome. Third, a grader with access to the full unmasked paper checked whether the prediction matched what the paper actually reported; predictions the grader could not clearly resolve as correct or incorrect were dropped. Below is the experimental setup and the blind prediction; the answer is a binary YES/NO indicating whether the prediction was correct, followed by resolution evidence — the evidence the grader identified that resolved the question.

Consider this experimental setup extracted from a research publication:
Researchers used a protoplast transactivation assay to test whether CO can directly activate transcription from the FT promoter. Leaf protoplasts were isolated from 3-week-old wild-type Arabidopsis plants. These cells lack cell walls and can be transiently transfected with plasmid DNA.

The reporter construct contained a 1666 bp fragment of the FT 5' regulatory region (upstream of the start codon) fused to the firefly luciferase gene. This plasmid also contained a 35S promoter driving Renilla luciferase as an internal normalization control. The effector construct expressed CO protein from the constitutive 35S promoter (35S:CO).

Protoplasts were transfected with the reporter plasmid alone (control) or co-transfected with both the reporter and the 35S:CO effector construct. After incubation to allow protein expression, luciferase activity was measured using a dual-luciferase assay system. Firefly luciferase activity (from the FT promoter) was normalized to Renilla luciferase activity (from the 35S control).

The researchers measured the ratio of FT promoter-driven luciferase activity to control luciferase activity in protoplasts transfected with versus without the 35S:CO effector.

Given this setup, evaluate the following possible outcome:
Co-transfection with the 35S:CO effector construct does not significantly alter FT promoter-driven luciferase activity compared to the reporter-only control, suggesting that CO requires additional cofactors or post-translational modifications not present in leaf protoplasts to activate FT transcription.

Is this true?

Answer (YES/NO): NO